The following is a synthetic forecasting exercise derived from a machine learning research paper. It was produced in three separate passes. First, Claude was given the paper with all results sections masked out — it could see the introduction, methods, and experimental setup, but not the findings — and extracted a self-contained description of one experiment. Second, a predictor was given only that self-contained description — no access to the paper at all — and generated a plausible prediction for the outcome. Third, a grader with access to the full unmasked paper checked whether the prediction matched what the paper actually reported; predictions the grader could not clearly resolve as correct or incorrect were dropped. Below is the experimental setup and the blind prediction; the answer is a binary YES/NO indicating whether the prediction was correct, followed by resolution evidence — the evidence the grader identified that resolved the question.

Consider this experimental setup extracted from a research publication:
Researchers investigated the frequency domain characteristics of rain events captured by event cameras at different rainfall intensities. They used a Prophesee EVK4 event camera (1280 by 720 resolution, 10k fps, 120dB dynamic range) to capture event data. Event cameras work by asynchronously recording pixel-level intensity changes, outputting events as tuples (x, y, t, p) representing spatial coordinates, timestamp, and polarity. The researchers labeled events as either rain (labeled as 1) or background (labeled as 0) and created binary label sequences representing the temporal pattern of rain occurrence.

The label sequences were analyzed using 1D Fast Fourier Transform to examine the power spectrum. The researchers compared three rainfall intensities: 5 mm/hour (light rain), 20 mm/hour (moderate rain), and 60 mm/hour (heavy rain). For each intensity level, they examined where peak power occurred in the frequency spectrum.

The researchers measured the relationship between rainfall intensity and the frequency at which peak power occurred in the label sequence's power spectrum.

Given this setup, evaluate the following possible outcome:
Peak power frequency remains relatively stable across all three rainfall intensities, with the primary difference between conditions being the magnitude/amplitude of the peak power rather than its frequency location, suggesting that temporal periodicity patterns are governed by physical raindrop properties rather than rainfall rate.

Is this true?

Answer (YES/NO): NO